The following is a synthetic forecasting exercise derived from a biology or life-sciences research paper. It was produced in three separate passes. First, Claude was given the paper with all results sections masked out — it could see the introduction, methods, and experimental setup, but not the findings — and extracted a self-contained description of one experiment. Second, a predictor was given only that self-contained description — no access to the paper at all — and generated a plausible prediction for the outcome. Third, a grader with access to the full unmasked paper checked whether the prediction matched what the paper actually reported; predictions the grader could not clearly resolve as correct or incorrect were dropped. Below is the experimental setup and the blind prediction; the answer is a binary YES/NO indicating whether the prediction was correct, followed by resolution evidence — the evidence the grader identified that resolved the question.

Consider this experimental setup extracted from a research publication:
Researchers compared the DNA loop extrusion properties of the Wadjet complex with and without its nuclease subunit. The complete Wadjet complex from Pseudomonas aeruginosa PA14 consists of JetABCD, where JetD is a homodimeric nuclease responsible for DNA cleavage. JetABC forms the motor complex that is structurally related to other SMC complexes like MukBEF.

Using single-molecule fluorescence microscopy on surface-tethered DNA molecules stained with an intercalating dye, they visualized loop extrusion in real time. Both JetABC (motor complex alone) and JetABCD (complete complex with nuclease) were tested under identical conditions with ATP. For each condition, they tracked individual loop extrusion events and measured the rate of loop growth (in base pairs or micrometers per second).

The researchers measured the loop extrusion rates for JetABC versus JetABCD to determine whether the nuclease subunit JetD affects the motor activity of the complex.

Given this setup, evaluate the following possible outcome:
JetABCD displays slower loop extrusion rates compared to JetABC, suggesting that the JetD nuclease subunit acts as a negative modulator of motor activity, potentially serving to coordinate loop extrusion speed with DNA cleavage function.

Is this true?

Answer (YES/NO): NO